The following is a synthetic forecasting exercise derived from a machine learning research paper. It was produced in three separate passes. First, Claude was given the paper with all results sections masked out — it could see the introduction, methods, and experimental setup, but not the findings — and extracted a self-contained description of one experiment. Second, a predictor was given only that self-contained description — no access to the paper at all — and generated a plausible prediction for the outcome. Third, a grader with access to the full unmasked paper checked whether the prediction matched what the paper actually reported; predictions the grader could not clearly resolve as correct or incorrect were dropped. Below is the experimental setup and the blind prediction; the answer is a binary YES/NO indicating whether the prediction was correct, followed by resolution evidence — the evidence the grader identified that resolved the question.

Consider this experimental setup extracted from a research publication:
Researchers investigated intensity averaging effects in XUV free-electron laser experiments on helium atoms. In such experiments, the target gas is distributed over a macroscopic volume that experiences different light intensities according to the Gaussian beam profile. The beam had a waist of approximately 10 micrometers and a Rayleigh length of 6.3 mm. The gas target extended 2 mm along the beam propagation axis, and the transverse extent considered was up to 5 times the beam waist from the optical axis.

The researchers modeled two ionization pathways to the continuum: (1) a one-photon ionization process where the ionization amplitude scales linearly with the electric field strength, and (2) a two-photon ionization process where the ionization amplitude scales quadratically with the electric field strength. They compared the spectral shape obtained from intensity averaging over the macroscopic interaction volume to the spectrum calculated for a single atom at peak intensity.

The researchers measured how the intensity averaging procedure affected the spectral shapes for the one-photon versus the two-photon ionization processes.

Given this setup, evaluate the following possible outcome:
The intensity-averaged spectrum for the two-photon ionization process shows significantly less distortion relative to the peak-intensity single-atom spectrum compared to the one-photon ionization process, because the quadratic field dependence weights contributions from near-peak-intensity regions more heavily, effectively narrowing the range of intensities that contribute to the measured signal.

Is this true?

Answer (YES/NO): YES